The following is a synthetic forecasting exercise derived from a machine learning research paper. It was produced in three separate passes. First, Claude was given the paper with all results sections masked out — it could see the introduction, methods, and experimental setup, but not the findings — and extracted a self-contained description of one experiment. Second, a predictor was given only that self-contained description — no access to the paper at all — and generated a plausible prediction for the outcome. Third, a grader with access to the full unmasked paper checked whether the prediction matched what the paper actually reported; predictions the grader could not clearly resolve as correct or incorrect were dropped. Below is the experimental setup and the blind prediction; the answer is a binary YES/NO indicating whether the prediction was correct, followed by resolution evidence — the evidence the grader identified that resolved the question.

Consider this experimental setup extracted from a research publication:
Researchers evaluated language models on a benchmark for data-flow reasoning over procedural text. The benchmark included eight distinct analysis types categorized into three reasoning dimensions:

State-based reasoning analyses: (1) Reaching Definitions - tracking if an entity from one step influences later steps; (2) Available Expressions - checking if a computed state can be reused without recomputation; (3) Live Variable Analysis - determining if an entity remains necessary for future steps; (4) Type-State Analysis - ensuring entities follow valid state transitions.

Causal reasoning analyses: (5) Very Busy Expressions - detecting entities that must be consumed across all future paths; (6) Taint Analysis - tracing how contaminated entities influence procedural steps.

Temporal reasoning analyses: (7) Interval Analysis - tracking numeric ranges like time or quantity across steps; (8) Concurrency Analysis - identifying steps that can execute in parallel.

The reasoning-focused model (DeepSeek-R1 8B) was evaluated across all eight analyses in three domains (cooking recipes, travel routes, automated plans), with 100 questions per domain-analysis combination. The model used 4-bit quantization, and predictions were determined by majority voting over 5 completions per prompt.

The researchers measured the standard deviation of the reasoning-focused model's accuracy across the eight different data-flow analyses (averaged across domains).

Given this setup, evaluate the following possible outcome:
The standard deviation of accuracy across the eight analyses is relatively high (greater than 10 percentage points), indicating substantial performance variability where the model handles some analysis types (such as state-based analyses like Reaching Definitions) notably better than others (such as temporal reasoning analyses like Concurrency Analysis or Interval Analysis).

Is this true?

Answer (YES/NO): YES